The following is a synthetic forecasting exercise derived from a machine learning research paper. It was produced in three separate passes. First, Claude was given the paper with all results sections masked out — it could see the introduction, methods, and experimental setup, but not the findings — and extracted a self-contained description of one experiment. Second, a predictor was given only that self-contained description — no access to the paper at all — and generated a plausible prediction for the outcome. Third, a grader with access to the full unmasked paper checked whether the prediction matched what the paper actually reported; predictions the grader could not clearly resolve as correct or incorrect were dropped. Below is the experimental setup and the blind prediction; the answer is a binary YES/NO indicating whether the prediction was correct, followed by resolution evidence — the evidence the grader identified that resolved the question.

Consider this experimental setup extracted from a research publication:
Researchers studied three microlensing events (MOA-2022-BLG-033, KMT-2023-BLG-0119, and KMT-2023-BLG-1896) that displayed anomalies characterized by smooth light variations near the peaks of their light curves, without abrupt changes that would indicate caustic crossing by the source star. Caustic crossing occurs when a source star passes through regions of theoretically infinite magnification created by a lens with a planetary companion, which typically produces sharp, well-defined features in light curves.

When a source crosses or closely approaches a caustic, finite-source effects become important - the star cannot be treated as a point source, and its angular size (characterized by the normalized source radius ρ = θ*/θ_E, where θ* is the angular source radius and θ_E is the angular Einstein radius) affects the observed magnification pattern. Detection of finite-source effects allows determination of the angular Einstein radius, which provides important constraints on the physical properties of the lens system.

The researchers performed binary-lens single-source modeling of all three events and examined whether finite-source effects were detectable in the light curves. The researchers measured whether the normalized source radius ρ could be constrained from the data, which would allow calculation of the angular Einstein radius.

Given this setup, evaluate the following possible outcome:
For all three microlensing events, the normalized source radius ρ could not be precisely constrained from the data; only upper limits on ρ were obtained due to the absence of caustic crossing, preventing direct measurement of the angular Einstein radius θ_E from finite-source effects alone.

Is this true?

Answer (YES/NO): YES